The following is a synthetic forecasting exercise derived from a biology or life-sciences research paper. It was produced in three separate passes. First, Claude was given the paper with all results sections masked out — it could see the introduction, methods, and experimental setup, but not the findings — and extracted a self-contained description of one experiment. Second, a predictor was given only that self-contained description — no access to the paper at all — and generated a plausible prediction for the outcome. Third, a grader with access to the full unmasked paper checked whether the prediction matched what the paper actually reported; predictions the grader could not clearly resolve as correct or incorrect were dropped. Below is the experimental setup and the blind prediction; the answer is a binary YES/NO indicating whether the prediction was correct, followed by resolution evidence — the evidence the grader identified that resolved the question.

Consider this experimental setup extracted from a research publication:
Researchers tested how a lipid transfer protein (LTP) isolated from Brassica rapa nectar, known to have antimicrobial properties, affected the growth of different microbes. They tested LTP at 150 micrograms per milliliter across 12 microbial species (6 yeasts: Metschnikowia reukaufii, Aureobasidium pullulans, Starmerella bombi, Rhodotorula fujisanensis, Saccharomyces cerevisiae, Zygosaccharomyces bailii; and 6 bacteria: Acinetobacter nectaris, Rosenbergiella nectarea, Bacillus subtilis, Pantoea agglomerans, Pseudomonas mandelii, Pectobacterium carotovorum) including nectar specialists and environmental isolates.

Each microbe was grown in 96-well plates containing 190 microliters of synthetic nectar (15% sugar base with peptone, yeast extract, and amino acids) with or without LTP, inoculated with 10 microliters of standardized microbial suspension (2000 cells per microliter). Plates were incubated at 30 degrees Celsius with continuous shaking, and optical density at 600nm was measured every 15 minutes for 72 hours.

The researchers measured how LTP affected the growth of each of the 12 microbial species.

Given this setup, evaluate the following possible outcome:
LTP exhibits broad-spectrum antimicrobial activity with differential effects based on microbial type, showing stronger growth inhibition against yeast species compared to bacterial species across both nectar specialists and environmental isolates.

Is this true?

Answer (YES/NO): NO